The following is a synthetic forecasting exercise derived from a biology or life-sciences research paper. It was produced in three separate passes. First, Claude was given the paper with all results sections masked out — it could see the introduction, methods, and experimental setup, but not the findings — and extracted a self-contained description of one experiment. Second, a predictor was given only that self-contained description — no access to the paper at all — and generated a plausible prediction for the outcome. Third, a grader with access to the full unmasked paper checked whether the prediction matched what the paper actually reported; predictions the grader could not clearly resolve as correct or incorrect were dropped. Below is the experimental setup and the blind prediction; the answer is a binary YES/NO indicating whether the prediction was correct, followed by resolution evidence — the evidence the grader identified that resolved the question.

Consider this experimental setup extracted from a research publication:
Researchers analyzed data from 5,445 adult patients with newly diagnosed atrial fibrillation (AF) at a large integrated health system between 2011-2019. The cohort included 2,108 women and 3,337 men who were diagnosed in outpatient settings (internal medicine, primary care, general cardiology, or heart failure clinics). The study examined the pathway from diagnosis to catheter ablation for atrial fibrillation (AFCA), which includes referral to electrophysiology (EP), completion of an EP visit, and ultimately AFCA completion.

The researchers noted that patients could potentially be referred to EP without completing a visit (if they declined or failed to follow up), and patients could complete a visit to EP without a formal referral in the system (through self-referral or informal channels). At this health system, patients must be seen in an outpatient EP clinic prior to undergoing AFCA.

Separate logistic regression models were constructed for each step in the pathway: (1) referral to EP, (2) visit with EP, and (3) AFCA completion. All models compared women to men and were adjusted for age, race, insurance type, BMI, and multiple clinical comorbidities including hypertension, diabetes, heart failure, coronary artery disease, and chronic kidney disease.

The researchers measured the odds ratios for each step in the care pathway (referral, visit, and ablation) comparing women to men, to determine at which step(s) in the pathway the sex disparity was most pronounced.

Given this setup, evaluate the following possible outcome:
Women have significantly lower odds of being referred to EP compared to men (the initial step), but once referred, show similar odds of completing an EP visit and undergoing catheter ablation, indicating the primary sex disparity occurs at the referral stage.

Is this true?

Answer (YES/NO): NO